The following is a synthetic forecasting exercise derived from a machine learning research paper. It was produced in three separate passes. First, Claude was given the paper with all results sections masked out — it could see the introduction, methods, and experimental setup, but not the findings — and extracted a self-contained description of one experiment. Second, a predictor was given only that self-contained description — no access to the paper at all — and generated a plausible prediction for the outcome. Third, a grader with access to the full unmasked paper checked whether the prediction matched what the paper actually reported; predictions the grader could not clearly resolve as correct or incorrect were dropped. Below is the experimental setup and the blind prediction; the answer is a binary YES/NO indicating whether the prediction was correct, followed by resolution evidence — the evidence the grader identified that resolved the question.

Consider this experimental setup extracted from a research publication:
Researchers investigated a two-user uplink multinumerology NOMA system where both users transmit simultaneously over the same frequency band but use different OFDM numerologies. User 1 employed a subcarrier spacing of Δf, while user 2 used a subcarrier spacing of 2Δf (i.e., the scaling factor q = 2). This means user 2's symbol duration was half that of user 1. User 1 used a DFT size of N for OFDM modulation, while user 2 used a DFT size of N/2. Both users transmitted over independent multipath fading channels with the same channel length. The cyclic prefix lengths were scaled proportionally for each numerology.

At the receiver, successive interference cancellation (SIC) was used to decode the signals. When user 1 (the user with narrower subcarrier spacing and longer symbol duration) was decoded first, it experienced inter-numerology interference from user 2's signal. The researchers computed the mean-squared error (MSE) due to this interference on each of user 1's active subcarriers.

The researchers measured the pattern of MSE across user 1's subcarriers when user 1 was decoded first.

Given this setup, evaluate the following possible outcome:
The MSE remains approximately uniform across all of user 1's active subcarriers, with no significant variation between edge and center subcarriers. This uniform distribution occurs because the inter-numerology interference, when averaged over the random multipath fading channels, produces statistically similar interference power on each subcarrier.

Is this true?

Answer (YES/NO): NO